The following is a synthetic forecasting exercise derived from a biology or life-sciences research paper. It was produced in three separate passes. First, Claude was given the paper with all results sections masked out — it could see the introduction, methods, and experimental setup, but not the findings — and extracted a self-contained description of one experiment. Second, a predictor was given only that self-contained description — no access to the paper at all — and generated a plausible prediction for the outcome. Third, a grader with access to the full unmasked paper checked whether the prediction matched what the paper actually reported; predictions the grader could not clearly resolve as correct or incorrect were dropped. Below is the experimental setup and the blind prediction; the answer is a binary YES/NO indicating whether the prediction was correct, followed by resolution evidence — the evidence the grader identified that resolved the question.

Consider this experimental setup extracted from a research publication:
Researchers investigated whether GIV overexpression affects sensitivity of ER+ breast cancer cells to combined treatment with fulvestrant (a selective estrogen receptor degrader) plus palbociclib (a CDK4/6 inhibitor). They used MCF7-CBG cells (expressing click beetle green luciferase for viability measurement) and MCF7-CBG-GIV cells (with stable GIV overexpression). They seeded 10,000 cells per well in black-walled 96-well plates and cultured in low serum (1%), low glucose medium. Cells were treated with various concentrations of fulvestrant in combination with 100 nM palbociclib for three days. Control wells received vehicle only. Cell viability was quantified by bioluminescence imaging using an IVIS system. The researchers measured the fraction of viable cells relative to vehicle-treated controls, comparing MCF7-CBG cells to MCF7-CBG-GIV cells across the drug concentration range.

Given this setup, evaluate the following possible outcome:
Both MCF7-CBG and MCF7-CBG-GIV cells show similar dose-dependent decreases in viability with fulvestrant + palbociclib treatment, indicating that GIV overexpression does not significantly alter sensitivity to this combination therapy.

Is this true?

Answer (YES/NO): NO